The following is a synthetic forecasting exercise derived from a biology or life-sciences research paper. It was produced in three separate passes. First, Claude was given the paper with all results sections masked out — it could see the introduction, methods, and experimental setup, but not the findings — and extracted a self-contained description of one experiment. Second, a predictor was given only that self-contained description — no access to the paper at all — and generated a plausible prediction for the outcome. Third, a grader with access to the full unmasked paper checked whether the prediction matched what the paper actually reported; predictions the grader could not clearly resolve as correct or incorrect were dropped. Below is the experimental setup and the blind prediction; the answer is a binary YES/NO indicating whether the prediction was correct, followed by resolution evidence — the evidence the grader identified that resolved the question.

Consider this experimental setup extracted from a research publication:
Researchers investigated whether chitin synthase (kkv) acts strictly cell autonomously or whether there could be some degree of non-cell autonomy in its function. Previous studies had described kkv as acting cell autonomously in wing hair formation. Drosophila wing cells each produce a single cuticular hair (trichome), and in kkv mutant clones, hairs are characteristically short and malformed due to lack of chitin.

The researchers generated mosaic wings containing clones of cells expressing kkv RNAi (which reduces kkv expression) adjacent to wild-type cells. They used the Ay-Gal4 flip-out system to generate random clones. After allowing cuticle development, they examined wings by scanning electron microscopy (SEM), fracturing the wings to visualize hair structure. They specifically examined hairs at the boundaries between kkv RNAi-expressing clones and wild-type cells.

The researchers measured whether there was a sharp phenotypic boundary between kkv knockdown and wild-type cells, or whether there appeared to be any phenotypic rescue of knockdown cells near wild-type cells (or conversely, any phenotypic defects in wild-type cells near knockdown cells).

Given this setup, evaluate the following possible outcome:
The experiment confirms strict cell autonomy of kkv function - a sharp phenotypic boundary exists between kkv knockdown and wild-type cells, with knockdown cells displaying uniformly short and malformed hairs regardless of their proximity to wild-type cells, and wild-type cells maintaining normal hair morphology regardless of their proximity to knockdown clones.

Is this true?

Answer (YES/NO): NO